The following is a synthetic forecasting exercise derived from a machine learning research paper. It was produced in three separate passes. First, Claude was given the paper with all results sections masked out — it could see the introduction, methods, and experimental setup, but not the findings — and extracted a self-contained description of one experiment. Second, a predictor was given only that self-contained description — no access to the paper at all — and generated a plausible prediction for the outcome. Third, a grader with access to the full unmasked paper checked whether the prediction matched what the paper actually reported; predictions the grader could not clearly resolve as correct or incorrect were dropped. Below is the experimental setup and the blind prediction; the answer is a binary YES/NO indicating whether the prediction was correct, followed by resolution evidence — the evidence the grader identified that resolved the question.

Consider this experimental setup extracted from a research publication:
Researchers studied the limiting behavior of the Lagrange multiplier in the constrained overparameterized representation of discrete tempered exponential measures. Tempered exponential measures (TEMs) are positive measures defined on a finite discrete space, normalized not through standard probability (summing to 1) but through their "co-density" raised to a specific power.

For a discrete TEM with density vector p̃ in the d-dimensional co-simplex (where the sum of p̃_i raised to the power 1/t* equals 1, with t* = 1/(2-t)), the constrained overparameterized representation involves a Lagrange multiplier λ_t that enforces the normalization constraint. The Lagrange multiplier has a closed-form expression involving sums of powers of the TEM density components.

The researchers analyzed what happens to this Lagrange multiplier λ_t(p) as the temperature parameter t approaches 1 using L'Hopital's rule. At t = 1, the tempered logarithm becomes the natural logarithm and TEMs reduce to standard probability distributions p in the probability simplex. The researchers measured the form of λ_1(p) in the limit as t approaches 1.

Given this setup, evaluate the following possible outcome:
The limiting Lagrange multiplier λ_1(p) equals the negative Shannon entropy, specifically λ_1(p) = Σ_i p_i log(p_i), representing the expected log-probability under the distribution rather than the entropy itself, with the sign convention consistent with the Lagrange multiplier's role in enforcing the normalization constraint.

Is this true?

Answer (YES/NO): NO